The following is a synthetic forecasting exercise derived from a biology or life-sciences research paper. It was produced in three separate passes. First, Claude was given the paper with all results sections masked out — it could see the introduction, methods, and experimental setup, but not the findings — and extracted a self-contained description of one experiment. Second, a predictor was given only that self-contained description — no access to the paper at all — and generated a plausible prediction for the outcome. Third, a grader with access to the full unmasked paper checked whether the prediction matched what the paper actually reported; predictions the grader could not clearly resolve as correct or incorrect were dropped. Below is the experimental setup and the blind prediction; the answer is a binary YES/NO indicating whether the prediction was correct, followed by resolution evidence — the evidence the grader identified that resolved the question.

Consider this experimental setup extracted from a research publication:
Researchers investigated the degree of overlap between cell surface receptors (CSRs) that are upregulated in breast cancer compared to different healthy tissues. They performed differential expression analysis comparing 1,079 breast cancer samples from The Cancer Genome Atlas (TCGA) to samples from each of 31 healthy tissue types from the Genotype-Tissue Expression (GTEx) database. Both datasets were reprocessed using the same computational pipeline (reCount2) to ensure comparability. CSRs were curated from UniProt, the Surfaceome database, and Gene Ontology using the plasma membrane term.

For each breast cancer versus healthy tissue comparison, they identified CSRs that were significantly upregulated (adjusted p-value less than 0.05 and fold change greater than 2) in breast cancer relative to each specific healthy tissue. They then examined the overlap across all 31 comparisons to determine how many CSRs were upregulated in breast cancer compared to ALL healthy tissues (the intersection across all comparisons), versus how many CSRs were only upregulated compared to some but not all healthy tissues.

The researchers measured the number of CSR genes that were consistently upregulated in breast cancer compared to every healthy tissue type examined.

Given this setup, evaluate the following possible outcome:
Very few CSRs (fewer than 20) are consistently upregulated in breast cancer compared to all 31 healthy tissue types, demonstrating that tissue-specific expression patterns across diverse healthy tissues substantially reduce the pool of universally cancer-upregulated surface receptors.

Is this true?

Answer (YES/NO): NO